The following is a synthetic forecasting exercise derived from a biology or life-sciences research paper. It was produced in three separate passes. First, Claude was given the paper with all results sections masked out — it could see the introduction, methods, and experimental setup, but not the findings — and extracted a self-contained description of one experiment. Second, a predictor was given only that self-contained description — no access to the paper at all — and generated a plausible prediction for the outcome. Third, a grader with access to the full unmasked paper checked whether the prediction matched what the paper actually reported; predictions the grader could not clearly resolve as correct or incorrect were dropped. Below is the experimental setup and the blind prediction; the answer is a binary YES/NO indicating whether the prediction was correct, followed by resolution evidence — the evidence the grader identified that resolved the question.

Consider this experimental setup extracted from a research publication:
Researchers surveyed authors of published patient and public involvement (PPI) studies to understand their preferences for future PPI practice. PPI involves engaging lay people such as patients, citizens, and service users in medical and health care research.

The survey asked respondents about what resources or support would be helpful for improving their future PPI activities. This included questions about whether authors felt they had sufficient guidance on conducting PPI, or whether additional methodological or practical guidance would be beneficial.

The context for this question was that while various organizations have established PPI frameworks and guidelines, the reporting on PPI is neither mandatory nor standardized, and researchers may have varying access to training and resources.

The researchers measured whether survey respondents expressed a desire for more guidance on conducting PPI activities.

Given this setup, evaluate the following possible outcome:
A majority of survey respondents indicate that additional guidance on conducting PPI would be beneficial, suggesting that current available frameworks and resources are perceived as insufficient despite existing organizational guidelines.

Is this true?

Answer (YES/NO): YES